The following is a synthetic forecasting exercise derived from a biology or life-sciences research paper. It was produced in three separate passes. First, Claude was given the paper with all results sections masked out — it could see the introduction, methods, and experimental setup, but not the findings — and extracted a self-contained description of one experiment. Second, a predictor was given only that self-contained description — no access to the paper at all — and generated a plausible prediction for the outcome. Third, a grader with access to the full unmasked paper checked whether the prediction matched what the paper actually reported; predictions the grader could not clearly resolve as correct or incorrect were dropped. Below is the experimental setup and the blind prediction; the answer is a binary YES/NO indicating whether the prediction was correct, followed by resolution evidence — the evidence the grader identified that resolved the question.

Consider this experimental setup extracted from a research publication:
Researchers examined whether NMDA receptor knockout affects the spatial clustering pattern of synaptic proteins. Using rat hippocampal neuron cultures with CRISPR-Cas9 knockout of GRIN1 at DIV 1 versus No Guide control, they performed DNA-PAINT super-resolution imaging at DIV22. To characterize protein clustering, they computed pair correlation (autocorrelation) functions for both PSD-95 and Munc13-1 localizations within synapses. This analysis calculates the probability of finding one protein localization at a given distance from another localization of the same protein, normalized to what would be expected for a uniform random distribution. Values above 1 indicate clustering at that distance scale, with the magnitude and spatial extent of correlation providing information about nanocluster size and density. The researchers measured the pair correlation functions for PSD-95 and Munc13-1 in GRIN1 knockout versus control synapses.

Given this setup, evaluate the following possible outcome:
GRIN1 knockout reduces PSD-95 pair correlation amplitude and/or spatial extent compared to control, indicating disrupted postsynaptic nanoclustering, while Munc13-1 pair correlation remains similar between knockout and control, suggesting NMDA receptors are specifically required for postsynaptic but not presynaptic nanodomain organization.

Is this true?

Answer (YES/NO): NO